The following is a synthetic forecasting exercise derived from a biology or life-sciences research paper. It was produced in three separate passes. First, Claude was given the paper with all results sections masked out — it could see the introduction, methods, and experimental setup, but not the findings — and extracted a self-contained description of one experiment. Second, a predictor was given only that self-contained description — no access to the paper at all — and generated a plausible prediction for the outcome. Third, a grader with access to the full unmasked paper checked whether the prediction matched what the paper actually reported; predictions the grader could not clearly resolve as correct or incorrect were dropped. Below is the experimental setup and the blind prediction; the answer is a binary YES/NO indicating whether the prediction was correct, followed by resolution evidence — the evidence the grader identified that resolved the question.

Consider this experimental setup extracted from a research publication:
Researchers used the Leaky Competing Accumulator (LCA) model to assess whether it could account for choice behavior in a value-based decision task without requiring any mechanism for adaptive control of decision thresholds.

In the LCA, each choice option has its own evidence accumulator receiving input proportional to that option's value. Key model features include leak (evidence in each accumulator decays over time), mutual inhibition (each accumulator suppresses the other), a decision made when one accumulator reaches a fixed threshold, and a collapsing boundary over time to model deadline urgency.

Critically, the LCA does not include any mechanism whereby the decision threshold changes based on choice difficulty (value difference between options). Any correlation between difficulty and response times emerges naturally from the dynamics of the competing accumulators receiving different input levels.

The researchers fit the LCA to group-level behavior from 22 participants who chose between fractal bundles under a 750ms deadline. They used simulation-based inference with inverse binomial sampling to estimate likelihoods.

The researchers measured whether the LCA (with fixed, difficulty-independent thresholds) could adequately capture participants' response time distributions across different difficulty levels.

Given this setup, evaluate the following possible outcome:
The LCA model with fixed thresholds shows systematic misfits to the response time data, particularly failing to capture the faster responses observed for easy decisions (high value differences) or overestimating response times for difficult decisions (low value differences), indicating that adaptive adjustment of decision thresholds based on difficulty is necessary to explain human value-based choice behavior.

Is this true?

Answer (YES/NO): NO